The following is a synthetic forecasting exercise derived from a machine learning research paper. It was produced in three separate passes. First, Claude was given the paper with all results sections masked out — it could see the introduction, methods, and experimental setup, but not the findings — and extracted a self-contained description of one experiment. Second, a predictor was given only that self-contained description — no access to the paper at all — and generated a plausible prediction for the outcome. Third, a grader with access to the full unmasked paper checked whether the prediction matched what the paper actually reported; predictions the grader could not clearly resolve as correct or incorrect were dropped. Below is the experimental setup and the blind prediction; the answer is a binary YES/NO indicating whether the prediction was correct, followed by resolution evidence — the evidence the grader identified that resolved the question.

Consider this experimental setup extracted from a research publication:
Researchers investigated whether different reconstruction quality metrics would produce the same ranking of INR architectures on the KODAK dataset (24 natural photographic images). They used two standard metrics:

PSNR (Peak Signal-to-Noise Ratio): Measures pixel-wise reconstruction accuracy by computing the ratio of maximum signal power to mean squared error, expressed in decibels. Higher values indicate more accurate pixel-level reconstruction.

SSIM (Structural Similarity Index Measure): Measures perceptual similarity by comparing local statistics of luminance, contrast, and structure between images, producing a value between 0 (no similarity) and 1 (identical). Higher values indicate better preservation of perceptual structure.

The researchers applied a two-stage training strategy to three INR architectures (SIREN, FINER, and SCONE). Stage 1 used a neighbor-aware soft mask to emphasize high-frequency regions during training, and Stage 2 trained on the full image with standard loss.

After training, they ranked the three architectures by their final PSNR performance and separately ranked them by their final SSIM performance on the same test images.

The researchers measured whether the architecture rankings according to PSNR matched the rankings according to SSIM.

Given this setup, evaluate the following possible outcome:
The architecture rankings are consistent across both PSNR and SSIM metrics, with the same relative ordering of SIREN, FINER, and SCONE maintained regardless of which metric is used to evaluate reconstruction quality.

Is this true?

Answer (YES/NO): NO